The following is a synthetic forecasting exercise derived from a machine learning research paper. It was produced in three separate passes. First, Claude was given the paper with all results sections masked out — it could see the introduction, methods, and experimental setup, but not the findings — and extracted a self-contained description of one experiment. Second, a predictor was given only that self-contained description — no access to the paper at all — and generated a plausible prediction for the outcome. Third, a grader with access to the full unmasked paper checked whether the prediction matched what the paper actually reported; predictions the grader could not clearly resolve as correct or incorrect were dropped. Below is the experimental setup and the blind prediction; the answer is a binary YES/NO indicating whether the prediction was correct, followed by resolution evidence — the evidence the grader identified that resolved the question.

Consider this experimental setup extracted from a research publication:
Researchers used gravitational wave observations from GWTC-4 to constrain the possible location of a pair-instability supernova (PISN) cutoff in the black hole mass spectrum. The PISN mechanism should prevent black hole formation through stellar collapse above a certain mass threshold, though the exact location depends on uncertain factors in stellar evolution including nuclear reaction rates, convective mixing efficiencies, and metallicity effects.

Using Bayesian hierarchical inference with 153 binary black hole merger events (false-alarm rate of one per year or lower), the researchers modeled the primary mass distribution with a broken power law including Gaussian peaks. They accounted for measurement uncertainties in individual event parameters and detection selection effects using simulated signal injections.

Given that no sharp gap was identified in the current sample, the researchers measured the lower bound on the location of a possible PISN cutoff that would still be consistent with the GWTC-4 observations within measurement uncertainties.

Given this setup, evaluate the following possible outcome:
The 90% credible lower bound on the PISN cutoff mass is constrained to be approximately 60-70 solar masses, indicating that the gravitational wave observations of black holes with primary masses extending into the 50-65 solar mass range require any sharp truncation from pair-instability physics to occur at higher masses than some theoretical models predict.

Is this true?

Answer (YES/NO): NO